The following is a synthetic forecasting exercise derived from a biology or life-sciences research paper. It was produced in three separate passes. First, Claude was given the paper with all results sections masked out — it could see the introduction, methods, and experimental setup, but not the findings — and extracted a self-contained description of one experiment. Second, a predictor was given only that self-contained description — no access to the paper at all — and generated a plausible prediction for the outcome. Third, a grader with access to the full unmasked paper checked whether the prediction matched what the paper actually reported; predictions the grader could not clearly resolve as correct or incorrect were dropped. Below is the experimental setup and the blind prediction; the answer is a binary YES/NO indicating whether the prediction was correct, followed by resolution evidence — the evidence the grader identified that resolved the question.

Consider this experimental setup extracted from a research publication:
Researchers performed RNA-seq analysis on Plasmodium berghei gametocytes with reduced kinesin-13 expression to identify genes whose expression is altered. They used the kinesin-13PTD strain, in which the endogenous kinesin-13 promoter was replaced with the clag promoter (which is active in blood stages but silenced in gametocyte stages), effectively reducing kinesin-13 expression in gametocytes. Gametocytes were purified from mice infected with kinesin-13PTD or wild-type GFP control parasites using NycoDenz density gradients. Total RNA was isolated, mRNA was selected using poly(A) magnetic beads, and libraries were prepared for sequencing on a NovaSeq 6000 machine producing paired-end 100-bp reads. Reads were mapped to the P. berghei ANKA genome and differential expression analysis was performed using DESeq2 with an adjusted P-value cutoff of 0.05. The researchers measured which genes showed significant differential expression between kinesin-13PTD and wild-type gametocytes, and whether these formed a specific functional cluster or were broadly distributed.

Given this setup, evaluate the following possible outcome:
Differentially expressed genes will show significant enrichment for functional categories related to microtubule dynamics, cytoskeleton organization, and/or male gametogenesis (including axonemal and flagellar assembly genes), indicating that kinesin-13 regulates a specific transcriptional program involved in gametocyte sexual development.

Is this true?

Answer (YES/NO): YES